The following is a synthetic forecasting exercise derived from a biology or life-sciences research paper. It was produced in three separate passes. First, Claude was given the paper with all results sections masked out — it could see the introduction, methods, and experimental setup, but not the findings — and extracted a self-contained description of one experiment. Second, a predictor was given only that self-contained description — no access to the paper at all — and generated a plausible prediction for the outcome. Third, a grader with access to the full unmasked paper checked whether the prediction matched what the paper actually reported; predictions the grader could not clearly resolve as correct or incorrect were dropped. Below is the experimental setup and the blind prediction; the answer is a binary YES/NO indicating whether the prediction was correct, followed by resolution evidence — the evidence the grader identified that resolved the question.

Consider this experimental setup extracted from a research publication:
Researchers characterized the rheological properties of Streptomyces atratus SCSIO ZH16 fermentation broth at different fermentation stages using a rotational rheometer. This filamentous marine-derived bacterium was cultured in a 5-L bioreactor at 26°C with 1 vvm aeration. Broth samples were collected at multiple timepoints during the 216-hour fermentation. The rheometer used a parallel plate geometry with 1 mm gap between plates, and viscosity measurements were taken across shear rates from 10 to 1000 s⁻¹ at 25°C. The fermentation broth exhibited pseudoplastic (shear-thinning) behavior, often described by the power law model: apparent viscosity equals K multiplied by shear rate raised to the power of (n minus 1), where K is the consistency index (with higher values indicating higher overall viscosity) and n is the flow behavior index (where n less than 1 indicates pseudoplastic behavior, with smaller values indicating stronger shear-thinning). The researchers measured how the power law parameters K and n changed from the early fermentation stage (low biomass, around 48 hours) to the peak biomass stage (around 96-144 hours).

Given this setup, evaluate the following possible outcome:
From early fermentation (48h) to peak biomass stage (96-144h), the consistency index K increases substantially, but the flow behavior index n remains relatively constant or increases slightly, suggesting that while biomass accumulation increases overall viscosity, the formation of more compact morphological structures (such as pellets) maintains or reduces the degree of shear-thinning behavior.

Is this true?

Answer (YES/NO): NO